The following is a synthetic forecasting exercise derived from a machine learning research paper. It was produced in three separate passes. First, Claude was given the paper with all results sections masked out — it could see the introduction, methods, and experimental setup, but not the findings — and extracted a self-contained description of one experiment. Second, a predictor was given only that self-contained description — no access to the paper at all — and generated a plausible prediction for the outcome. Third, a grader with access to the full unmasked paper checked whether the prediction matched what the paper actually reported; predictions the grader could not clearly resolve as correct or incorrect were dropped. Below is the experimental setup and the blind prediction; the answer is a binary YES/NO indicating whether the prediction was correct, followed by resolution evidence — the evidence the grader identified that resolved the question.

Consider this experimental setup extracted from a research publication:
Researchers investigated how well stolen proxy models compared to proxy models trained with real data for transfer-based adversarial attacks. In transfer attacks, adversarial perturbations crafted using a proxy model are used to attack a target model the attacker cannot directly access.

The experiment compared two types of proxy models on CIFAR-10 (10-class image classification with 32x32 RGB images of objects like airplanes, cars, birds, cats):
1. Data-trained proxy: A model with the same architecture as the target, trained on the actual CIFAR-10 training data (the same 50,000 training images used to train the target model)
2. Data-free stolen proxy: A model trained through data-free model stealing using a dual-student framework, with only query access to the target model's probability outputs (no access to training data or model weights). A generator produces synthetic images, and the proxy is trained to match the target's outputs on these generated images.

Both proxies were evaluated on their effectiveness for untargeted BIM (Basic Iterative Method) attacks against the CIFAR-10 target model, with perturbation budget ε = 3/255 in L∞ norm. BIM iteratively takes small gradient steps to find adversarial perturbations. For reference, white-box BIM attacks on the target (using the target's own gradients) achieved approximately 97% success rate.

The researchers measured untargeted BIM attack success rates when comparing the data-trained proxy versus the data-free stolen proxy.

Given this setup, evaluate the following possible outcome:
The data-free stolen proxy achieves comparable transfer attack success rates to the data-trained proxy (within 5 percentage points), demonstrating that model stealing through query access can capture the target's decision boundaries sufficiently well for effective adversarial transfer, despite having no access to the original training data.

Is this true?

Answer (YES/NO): NO